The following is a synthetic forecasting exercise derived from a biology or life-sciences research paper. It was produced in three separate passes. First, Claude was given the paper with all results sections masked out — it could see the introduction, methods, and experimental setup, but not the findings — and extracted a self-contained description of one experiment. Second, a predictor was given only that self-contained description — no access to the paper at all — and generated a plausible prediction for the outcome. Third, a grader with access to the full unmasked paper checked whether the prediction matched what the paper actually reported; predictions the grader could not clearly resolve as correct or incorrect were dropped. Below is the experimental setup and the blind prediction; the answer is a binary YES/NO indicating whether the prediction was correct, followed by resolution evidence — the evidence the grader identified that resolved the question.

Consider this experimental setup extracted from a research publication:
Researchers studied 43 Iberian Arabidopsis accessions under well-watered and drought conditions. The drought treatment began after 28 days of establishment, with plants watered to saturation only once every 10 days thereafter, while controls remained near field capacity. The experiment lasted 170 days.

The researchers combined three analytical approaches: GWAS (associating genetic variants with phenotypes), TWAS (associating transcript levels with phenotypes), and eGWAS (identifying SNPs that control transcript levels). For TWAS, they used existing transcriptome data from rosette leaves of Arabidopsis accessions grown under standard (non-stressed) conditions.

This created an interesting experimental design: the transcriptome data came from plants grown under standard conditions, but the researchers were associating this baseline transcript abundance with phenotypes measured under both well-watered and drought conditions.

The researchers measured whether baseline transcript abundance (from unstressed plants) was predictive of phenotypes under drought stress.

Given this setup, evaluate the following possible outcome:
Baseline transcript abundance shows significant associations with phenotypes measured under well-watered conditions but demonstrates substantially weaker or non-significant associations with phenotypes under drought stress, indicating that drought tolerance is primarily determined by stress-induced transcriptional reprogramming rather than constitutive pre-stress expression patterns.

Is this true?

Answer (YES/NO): NO